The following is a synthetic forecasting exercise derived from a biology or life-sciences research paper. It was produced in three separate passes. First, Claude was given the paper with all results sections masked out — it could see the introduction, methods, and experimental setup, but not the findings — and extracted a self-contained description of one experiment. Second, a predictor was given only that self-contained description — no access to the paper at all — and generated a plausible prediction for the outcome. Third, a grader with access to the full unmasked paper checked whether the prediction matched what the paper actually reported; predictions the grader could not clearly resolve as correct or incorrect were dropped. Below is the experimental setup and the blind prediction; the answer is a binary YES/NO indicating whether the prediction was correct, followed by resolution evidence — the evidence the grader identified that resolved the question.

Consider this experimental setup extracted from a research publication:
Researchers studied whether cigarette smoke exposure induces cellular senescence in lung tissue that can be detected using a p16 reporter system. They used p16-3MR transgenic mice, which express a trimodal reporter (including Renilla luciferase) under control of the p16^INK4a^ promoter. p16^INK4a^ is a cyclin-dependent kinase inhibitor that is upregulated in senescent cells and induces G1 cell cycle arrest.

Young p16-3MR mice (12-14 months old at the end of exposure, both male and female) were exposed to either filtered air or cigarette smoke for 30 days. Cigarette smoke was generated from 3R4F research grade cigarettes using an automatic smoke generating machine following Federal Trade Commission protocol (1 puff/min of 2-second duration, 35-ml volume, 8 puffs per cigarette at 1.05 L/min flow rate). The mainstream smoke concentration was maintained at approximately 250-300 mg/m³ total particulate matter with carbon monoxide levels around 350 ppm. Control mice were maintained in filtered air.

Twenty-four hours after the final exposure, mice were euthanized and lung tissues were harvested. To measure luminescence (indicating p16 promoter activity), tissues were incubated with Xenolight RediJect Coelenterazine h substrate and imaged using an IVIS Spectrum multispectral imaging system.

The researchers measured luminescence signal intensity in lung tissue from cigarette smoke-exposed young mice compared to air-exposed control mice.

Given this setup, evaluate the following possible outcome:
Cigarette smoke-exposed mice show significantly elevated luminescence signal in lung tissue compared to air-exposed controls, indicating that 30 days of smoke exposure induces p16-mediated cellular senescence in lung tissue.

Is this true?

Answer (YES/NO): YES